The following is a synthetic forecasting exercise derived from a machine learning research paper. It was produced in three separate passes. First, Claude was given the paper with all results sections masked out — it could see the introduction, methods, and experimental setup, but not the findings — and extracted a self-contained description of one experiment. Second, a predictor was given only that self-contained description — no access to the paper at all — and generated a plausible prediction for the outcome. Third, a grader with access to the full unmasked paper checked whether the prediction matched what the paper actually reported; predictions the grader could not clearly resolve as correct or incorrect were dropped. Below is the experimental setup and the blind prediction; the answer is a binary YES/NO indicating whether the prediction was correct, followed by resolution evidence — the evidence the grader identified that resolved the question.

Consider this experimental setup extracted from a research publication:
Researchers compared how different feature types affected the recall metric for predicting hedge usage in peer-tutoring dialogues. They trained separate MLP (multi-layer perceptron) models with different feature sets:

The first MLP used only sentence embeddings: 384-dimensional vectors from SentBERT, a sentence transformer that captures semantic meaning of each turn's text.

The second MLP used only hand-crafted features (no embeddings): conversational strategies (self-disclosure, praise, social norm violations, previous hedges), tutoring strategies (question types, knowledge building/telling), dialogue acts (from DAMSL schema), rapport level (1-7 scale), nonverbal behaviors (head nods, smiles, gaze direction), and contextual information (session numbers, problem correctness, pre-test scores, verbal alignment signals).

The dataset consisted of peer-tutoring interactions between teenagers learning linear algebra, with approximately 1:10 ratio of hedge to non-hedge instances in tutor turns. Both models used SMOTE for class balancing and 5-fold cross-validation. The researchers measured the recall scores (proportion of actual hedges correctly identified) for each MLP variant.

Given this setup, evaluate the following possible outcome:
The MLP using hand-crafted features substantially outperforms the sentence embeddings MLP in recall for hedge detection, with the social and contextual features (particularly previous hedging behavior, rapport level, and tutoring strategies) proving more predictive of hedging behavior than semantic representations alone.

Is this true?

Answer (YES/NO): NO